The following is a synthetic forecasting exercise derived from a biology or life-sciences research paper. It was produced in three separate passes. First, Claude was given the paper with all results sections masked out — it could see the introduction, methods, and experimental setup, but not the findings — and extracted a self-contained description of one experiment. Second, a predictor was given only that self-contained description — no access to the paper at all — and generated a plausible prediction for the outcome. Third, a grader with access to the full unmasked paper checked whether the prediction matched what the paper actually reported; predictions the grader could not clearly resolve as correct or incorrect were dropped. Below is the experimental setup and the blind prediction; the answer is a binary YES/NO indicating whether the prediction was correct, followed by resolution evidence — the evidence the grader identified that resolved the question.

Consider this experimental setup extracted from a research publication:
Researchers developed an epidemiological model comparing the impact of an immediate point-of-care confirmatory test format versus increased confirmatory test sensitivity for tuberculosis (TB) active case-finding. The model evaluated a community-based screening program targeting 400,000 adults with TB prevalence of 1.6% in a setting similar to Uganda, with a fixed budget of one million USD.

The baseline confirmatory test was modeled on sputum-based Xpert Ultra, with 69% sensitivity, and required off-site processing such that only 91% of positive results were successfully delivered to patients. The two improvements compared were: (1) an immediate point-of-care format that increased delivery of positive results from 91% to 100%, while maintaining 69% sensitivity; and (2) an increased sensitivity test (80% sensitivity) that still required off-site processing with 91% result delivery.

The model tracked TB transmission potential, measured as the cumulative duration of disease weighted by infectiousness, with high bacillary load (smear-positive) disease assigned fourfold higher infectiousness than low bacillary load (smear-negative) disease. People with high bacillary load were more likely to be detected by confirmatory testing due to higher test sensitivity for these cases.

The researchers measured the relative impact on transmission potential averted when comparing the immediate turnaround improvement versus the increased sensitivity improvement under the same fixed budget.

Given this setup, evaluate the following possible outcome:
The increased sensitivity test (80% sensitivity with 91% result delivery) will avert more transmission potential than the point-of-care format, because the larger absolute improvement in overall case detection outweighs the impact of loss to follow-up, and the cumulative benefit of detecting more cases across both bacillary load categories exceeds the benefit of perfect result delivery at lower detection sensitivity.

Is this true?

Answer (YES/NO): NO